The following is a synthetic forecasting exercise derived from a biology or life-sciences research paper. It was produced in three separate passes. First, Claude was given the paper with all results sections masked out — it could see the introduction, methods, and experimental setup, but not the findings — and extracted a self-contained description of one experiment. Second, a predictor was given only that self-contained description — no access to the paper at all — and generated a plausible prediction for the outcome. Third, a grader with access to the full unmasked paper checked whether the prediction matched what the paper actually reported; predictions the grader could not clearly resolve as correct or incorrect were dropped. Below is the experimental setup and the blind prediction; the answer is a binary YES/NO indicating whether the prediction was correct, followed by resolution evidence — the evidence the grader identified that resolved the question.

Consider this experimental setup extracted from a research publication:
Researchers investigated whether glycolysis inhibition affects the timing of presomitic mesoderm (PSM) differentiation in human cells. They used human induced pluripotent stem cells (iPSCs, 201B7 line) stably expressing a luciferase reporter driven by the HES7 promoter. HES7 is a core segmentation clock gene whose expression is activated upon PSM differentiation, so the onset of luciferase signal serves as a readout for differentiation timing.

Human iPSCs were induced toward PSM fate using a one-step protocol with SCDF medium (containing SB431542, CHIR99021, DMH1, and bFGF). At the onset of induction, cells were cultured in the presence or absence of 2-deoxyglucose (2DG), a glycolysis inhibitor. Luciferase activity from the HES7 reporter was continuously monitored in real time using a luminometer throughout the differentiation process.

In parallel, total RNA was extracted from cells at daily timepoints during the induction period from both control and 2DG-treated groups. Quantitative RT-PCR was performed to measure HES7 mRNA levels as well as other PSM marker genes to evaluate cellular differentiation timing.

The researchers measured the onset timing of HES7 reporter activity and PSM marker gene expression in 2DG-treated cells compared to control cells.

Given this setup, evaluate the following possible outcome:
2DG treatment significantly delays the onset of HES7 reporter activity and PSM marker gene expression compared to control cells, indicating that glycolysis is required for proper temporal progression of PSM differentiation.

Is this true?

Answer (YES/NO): YES